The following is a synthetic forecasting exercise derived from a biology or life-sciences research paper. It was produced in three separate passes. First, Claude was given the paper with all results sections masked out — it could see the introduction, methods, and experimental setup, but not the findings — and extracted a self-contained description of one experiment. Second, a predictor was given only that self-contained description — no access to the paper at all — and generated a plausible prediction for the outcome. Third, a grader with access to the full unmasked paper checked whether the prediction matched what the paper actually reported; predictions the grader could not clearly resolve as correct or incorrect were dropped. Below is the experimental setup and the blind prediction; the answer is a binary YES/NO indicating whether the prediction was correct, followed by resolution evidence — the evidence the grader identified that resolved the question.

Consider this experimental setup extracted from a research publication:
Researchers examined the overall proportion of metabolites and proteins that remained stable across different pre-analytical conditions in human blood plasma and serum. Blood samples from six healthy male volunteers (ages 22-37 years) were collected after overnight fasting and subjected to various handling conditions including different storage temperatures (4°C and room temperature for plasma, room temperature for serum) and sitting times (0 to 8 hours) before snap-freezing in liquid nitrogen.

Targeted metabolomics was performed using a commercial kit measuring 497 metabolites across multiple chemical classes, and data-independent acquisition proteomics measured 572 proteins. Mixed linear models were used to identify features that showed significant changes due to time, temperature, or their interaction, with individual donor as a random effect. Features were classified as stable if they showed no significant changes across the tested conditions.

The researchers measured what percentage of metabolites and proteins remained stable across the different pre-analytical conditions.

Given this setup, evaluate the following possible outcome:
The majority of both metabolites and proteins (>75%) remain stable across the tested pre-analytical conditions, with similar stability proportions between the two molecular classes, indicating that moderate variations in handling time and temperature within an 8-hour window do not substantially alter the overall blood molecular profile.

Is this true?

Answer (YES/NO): NO